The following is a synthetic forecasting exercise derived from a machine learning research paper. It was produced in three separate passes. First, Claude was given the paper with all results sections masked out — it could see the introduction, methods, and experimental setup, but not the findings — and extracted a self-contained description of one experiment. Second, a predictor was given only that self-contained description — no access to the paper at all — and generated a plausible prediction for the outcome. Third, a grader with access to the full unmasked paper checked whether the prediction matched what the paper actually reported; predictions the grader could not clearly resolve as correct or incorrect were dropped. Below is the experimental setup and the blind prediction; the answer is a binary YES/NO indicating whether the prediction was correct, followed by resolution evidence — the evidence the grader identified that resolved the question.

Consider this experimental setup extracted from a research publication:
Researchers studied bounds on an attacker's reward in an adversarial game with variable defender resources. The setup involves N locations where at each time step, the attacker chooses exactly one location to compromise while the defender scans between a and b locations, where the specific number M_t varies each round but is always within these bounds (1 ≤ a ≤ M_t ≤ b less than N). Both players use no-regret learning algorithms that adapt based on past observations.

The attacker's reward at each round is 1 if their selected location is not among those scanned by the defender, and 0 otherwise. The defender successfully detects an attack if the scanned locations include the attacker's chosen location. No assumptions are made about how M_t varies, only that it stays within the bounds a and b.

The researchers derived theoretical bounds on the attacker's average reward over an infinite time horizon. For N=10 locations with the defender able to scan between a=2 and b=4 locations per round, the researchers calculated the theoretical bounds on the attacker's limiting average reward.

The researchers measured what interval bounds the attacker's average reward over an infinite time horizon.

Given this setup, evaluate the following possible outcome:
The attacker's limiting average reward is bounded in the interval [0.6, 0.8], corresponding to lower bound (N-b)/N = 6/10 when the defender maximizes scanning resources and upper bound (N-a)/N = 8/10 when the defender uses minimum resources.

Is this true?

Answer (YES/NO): YES